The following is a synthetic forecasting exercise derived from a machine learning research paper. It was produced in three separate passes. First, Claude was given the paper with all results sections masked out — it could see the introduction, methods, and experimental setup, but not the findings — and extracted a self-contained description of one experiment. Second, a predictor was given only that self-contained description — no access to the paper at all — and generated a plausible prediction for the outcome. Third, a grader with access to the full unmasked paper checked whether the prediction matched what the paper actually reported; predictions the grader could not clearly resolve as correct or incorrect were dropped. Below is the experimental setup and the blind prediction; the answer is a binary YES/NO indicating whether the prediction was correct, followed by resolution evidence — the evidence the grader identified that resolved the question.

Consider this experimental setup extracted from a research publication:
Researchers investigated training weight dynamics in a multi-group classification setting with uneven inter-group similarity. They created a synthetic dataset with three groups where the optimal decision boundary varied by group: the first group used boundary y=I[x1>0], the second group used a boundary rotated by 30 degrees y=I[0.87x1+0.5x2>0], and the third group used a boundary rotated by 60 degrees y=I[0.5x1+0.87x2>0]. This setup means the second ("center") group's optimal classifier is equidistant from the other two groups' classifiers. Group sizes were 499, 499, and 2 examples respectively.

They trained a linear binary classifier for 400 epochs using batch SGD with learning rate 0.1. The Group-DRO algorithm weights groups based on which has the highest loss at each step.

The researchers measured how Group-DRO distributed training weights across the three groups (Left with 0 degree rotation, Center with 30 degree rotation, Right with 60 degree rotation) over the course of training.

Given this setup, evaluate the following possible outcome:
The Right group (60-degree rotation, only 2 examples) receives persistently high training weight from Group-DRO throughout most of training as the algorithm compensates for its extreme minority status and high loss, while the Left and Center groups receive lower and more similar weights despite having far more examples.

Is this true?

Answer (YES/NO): NO